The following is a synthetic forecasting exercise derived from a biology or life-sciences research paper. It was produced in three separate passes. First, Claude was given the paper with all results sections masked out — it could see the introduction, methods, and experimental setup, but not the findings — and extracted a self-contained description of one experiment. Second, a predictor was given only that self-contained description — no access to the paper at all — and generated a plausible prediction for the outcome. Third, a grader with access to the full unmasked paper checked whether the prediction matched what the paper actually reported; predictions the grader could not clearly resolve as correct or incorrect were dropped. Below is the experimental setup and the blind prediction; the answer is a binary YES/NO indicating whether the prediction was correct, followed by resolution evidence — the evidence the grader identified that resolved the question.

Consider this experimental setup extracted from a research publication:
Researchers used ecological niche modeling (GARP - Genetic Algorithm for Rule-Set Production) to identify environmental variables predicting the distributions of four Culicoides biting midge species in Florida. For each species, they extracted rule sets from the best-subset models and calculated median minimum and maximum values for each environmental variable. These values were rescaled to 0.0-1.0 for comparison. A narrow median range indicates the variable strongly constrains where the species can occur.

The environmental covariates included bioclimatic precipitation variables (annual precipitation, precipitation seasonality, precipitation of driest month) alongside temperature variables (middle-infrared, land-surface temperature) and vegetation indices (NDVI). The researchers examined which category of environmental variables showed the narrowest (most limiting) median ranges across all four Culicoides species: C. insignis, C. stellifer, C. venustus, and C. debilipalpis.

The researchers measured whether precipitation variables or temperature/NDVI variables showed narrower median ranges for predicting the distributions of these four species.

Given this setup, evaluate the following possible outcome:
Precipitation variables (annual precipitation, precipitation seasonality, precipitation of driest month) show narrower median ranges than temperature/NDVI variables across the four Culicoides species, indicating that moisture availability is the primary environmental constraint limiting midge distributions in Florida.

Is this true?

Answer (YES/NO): NO